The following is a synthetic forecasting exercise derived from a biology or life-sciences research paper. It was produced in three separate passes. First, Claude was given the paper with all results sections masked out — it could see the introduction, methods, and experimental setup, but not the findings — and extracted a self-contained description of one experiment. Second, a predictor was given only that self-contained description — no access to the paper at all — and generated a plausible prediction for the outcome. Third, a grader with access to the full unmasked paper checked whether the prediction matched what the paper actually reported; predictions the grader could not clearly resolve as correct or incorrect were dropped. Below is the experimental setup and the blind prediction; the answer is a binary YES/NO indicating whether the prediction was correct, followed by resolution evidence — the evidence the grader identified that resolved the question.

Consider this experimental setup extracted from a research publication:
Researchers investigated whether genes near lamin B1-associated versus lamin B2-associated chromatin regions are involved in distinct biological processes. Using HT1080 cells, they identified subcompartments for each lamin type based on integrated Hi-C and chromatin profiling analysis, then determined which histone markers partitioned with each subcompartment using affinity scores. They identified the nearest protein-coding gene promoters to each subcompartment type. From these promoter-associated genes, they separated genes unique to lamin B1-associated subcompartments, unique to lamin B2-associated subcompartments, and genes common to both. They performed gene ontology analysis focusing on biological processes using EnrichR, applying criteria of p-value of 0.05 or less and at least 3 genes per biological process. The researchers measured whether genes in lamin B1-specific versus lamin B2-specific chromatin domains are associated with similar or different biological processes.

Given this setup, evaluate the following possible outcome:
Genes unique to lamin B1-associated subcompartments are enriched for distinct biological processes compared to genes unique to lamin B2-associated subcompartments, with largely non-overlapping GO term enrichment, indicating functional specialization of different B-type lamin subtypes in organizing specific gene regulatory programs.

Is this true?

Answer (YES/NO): YES